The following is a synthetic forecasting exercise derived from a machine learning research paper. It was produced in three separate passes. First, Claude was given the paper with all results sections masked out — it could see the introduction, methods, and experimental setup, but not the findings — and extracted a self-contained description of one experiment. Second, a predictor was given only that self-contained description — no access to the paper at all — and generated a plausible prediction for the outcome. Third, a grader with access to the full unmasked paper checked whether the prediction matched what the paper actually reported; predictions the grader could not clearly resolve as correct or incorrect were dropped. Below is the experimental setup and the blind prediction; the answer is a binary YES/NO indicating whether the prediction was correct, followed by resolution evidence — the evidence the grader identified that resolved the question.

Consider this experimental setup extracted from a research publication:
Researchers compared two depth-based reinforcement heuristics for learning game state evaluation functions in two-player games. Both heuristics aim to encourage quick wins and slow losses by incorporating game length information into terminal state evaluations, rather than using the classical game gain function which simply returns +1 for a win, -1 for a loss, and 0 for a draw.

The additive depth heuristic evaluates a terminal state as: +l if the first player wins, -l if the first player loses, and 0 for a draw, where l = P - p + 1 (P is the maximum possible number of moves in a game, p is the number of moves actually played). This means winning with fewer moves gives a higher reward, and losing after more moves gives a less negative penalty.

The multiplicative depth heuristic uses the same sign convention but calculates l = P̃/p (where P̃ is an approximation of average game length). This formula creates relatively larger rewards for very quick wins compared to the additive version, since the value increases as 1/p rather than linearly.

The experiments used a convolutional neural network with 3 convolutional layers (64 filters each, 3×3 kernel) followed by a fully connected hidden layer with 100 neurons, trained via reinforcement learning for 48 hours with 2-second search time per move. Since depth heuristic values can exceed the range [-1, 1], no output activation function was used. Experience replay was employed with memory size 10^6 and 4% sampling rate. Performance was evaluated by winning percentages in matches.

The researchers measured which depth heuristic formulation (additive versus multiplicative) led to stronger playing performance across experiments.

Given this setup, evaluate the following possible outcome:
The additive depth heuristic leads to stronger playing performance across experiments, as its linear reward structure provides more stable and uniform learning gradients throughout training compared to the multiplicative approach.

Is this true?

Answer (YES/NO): YES